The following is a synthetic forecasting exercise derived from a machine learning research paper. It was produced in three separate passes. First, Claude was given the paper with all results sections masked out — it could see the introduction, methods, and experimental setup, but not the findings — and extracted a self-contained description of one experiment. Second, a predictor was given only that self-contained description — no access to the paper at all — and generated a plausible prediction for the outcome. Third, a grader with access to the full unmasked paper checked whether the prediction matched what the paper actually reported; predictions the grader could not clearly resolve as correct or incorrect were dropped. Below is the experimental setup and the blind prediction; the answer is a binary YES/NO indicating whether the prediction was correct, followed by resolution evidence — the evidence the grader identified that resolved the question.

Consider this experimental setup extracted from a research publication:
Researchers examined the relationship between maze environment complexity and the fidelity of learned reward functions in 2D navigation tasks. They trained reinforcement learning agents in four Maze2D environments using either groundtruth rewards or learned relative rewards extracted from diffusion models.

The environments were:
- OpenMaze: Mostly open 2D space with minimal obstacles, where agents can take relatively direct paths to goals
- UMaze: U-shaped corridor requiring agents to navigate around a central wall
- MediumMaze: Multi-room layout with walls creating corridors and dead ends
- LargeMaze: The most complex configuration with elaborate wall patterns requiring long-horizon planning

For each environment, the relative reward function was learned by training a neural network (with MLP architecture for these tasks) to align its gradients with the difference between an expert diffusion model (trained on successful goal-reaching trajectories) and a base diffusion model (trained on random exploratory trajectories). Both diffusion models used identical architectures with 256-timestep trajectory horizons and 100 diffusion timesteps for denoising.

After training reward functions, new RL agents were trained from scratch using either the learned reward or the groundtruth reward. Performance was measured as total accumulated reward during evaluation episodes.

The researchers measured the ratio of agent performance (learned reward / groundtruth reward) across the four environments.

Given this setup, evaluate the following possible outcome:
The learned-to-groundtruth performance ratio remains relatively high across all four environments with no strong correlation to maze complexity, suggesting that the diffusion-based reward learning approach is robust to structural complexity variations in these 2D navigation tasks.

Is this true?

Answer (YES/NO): NO